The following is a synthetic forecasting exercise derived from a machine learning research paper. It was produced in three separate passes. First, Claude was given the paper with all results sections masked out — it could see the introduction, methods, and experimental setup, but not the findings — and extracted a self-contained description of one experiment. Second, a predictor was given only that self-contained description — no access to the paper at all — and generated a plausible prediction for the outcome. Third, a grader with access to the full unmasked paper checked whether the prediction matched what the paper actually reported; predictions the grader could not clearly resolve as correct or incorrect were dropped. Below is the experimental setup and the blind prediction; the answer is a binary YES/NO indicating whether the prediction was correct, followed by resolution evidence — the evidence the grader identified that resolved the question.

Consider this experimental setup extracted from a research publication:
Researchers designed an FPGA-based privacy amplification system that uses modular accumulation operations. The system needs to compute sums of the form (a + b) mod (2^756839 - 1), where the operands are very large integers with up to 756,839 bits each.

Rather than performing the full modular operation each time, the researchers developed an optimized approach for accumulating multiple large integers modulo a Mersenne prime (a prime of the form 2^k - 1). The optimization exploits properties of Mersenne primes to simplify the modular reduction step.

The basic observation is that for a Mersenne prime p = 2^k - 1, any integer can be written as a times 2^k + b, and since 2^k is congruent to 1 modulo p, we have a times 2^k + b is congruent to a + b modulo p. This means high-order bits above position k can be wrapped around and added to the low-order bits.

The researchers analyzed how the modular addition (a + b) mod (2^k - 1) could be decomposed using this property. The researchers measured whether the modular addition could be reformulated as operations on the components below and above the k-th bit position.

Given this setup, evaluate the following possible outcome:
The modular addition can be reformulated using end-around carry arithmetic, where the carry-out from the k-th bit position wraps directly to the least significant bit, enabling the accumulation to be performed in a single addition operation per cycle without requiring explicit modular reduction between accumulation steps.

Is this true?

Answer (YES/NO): NO